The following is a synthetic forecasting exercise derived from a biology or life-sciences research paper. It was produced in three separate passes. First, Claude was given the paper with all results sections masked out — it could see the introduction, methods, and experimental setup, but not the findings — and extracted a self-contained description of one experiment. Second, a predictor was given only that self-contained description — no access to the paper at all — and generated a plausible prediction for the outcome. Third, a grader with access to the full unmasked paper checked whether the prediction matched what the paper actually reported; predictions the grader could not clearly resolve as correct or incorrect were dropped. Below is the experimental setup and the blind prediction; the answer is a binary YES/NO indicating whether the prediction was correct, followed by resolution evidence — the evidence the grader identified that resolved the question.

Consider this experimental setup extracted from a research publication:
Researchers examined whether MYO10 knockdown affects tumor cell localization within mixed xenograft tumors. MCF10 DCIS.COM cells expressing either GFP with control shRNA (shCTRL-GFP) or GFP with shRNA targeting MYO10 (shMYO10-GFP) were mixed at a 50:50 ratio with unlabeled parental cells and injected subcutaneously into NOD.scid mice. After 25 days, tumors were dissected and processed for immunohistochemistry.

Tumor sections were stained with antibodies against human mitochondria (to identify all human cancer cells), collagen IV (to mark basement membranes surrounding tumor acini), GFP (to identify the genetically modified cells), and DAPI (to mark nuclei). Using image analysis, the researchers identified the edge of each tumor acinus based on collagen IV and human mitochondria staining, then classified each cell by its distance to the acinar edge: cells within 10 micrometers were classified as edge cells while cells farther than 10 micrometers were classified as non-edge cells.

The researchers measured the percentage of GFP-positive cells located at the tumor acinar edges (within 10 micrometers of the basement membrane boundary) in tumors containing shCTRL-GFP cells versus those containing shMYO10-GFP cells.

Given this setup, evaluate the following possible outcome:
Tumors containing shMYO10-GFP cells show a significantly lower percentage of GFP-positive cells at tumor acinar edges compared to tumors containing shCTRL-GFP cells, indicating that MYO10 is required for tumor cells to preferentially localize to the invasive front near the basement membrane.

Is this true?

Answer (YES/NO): NO